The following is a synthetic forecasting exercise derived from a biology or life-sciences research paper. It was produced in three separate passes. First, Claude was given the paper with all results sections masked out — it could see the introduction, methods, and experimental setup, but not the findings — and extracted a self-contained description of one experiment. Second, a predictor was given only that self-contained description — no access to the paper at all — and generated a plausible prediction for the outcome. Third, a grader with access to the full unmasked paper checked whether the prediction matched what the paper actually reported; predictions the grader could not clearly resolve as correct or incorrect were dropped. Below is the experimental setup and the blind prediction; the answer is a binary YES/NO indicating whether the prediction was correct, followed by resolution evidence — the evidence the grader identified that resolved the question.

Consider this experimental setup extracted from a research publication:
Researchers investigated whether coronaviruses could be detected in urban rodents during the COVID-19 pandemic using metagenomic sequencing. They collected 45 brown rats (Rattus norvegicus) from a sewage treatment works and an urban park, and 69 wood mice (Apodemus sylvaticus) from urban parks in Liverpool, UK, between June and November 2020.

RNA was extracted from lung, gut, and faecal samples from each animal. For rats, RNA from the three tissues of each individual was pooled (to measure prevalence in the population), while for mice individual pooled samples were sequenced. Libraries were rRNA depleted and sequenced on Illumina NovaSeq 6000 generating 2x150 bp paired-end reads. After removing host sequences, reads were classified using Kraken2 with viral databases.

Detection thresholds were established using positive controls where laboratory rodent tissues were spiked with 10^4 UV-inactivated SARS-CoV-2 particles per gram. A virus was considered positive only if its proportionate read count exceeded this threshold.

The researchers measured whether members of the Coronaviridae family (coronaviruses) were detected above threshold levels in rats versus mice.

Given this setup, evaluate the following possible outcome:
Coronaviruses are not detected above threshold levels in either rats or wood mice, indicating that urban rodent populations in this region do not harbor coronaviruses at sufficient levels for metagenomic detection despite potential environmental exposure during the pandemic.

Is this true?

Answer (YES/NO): NO